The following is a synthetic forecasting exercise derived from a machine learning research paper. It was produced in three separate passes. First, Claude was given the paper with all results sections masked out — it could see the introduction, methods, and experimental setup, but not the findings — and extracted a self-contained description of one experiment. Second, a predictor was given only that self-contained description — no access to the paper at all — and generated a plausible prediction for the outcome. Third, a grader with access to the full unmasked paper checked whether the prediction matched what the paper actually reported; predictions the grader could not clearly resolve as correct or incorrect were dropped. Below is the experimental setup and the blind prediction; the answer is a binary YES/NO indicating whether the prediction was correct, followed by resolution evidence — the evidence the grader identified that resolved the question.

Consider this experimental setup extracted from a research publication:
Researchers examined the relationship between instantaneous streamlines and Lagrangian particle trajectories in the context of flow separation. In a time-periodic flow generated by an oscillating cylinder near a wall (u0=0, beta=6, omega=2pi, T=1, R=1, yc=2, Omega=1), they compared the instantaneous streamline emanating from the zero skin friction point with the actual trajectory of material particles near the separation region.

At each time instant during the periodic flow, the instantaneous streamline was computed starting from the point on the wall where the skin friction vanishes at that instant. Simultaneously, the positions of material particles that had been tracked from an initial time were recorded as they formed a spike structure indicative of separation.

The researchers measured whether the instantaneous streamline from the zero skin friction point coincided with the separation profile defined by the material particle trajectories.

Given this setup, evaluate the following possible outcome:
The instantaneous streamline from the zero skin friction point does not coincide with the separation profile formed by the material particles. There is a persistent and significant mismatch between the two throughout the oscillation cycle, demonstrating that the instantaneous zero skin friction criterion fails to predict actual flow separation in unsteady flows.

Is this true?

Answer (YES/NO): NO